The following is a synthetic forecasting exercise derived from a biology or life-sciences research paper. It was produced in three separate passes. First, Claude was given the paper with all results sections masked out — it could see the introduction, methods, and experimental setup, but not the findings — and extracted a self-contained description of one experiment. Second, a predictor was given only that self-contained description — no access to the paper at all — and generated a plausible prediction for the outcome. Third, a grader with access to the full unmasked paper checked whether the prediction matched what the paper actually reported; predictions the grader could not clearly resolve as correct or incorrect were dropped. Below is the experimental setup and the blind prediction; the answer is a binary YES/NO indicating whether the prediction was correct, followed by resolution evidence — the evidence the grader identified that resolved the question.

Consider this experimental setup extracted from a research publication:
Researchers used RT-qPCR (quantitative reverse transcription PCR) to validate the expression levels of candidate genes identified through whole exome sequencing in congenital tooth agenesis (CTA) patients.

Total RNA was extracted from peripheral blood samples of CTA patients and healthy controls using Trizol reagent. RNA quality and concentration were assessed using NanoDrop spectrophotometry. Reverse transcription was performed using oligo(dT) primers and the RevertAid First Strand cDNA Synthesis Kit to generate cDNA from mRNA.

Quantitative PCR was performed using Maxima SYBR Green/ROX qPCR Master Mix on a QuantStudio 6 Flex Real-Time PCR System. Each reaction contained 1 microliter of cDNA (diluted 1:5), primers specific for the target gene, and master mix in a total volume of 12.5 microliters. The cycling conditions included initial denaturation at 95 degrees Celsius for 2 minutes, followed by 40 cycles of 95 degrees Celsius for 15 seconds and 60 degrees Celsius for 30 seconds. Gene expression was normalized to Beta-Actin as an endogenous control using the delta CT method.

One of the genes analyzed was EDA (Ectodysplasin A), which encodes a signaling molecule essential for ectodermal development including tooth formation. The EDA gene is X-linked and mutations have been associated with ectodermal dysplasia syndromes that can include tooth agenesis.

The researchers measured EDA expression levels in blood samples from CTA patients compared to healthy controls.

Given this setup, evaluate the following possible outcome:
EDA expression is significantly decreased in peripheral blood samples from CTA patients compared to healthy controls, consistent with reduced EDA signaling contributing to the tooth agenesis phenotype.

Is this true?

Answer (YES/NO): YES